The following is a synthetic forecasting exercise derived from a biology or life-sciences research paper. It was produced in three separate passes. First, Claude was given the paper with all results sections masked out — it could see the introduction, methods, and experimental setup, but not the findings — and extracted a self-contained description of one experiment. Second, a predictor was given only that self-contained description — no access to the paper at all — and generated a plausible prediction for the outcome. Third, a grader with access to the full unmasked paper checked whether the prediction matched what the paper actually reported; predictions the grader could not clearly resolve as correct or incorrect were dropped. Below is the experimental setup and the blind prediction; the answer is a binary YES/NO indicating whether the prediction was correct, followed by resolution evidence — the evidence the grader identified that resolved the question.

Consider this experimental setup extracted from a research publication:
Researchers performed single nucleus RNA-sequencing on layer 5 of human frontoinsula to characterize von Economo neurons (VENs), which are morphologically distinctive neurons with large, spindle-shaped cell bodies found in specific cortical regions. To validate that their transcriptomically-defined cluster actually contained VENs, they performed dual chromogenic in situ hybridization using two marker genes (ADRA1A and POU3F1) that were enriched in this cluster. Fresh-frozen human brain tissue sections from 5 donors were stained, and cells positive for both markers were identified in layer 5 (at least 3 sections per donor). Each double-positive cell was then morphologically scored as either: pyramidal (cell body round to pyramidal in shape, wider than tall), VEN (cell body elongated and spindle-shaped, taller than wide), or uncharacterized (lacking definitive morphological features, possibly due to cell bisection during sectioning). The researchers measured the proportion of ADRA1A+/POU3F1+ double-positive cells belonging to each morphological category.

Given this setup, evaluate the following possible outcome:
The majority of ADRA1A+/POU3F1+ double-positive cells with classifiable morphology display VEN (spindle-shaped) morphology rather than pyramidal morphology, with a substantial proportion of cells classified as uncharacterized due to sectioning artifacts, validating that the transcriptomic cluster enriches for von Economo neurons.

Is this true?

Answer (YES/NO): NO